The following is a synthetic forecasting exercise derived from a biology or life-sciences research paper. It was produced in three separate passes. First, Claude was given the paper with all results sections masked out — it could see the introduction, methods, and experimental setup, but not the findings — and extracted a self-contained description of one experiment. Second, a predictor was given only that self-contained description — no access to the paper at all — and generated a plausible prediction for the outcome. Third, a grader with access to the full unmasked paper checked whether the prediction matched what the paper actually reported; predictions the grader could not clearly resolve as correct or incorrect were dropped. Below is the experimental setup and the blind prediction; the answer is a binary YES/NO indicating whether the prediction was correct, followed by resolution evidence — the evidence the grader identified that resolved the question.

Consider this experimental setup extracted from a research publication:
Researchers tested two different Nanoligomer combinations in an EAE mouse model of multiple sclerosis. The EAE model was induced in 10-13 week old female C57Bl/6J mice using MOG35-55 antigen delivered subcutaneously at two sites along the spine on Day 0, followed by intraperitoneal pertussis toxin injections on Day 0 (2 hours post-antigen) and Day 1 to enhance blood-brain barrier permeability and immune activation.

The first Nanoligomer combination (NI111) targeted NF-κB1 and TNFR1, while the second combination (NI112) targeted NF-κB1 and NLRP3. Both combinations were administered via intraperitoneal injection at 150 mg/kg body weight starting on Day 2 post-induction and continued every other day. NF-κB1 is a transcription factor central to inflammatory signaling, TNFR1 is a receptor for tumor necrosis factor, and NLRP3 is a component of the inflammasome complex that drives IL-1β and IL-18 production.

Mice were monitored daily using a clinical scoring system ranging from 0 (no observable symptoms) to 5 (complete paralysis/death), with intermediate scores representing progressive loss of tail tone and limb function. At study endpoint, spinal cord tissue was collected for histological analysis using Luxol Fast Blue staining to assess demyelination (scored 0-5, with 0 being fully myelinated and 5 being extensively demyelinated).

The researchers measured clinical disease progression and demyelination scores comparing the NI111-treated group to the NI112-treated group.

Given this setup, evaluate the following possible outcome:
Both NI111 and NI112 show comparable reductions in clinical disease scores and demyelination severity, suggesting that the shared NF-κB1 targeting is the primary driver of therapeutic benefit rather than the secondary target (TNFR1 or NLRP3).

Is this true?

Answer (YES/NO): NO